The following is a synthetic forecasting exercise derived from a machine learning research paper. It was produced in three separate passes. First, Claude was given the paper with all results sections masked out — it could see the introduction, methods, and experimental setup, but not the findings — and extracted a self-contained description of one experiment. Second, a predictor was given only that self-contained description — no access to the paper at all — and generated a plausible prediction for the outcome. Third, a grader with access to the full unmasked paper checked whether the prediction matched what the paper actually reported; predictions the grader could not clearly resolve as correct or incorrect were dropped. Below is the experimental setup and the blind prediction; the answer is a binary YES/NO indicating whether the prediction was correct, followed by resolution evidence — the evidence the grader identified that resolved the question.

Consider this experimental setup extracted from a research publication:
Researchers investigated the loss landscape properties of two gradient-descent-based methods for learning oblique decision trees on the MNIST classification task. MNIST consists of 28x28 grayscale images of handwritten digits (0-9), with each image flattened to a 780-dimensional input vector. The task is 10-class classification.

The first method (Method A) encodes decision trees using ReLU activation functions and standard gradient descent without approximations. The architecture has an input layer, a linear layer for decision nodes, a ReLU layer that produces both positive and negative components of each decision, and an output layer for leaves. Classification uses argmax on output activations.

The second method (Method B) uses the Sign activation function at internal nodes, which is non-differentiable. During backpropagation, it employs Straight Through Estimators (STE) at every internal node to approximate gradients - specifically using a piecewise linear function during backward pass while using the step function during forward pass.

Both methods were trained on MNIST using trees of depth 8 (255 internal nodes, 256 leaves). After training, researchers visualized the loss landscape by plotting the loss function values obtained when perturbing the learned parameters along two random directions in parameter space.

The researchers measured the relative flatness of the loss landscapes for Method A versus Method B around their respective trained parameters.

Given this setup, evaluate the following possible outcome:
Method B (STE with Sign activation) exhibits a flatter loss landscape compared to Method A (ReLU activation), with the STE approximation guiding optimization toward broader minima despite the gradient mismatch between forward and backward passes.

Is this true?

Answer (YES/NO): NO